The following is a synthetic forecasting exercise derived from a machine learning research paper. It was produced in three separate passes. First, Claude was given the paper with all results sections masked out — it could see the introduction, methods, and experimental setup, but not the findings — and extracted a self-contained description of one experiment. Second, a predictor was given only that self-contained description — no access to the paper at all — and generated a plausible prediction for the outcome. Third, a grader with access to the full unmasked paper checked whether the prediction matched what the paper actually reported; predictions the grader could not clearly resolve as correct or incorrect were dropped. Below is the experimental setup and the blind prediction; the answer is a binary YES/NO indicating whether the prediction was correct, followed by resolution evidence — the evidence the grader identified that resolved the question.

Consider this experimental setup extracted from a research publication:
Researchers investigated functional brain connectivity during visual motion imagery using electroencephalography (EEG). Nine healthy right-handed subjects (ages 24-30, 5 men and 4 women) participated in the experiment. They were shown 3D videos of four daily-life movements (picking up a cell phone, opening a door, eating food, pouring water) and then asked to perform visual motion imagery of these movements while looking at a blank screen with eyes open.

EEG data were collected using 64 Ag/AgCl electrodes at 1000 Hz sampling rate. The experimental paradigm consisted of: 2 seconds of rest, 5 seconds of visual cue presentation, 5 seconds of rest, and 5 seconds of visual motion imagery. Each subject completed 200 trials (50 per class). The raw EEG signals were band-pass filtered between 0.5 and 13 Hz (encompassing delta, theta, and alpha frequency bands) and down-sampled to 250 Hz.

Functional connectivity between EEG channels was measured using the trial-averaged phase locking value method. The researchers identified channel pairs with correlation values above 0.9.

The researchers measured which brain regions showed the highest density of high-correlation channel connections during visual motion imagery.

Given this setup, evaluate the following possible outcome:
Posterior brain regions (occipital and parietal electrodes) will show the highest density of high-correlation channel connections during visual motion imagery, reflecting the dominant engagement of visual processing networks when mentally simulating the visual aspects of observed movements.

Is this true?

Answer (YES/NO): NO